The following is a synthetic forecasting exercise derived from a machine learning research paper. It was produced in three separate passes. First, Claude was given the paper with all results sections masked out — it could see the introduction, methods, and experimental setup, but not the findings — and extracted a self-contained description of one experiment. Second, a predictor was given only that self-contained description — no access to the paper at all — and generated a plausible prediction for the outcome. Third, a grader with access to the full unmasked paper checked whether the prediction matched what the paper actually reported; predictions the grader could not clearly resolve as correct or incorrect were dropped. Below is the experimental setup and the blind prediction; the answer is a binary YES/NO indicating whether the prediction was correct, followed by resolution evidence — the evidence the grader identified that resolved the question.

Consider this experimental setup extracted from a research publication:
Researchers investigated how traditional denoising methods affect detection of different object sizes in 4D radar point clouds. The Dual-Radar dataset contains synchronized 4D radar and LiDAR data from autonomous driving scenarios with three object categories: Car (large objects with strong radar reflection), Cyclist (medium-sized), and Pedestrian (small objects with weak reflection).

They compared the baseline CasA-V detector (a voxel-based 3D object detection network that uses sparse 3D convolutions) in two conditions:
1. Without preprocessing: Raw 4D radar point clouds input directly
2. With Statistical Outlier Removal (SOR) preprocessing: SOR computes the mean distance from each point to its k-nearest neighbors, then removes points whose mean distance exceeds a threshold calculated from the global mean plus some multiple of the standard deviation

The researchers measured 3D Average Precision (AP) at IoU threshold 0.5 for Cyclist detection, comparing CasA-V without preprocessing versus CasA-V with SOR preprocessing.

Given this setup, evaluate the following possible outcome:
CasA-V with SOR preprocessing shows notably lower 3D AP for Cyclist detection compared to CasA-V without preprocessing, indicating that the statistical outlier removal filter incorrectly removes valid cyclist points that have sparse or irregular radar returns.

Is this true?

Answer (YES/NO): NO